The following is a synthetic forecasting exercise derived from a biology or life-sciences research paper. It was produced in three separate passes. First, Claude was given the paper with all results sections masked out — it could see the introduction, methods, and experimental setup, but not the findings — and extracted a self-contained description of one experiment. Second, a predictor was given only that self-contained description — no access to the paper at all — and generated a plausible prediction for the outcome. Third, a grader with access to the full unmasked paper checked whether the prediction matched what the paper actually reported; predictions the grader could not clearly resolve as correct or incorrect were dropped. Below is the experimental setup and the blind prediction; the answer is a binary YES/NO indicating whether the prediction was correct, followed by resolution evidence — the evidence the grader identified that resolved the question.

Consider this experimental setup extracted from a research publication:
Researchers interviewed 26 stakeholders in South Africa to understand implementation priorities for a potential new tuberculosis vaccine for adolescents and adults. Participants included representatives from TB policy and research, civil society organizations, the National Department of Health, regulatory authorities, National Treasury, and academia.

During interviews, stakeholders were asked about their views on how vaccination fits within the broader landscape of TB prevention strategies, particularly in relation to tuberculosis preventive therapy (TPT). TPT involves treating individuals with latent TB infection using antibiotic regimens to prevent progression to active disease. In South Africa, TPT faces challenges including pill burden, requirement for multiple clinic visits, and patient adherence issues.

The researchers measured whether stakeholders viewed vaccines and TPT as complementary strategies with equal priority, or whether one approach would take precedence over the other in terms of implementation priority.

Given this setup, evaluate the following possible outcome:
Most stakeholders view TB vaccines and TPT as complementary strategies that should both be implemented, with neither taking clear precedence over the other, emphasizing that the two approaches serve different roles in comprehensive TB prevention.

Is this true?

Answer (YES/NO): NO